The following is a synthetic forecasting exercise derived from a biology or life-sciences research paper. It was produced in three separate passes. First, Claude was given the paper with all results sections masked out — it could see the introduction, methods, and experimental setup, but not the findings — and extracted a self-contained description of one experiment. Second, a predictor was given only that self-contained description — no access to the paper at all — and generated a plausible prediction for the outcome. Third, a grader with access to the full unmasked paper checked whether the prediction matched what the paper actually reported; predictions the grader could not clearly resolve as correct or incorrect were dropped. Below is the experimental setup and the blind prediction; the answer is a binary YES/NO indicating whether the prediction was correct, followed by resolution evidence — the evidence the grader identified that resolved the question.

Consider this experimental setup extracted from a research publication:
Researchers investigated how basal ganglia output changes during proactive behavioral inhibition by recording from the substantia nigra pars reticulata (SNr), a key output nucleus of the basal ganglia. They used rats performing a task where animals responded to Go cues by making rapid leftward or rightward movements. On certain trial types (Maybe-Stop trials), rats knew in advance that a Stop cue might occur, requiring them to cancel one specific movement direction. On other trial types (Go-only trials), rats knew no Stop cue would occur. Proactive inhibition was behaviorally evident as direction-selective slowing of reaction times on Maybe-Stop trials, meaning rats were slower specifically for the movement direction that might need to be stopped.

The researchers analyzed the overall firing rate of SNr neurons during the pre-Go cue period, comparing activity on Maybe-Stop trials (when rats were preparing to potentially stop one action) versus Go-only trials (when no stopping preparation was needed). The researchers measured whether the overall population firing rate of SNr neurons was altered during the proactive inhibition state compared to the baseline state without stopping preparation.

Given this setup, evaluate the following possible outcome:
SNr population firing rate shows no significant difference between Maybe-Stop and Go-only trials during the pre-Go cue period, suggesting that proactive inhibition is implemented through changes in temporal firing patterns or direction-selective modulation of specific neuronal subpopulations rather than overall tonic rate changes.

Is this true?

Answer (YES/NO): NO